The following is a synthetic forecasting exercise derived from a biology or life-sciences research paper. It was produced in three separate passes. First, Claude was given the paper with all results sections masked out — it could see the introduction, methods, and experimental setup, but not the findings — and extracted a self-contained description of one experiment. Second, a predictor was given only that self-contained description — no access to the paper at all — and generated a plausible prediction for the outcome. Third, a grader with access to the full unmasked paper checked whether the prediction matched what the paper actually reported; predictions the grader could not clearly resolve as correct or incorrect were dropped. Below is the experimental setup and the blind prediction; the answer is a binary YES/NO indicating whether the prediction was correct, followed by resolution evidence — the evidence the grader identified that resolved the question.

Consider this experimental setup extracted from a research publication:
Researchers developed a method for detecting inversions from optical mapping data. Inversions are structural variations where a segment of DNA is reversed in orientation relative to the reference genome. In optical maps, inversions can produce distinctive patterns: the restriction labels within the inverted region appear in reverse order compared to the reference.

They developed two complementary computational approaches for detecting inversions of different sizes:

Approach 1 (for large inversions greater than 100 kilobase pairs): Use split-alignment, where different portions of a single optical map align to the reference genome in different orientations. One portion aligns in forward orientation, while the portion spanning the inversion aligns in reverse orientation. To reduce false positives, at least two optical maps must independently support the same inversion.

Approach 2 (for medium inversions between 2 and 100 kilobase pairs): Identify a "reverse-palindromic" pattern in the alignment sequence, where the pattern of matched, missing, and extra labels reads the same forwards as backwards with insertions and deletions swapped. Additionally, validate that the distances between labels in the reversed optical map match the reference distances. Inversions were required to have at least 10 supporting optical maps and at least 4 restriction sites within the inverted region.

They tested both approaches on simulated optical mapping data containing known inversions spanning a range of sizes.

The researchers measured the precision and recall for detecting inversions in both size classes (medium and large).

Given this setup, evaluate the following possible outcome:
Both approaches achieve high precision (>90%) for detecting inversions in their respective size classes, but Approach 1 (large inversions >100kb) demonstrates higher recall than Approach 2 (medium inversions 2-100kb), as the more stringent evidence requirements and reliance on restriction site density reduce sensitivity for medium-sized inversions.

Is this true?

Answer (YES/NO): NO